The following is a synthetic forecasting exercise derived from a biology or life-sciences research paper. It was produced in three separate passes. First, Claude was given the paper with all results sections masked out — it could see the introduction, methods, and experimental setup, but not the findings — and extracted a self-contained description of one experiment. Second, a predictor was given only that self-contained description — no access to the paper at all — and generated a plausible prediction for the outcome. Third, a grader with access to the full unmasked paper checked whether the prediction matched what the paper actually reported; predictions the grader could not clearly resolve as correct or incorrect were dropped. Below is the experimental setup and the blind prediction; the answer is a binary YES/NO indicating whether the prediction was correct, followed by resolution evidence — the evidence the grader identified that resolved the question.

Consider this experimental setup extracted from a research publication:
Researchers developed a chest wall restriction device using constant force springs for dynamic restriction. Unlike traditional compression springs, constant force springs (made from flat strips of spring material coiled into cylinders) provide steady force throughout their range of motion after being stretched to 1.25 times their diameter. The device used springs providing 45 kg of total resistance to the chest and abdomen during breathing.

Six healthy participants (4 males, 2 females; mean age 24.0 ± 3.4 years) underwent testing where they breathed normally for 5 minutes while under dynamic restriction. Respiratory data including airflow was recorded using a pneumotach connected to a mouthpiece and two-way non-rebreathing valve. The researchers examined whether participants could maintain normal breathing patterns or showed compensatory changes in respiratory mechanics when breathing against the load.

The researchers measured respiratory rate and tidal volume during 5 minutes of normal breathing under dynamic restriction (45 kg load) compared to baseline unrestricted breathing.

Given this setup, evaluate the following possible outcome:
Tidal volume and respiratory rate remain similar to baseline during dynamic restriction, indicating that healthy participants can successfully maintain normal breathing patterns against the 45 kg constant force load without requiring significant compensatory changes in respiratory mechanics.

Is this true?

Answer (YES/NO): NO